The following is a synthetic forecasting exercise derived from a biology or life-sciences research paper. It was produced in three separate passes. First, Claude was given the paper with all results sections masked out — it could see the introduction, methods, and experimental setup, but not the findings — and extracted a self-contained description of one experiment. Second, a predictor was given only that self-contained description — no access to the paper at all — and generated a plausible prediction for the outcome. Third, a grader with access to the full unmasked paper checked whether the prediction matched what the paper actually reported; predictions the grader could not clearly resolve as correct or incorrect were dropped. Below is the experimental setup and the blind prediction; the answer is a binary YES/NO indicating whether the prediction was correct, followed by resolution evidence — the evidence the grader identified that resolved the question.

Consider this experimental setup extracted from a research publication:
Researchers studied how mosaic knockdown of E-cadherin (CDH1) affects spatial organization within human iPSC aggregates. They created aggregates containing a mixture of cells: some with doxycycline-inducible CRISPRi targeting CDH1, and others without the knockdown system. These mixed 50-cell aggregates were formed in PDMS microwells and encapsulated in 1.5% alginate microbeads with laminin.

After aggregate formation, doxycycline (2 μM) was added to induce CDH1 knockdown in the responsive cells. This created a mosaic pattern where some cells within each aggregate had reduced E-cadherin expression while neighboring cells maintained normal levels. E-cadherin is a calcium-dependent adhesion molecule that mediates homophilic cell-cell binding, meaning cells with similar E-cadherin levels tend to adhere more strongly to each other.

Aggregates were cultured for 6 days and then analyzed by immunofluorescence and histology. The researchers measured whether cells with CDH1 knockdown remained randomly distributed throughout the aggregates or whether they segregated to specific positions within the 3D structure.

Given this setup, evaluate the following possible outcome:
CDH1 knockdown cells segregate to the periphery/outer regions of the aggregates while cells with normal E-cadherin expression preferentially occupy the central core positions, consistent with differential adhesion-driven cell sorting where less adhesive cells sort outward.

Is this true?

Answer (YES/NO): YES